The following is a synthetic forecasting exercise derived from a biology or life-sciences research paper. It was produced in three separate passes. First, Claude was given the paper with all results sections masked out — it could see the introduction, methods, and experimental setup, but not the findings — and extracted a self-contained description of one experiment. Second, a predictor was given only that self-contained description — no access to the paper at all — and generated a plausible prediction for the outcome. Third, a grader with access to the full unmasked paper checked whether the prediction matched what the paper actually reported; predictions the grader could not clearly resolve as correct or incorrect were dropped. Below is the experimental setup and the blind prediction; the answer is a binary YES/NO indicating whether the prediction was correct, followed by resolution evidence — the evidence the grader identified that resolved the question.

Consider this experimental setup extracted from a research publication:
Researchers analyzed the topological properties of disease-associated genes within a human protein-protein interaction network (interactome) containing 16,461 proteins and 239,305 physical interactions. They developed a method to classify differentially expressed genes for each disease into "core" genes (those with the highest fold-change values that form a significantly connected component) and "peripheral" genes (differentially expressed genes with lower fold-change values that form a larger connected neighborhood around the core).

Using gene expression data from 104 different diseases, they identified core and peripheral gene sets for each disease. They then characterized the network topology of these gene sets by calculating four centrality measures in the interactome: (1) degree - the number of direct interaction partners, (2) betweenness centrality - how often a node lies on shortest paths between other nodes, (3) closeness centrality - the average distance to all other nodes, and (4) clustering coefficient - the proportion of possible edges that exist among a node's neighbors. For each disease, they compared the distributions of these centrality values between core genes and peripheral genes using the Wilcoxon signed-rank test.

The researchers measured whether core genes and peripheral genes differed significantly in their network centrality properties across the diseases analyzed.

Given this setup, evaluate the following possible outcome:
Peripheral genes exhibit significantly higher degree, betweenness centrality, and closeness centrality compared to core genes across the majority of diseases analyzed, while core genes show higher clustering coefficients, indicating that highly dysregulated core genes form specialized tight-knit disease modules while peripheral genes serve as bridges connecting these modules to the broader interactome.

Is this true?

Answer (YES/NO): NO